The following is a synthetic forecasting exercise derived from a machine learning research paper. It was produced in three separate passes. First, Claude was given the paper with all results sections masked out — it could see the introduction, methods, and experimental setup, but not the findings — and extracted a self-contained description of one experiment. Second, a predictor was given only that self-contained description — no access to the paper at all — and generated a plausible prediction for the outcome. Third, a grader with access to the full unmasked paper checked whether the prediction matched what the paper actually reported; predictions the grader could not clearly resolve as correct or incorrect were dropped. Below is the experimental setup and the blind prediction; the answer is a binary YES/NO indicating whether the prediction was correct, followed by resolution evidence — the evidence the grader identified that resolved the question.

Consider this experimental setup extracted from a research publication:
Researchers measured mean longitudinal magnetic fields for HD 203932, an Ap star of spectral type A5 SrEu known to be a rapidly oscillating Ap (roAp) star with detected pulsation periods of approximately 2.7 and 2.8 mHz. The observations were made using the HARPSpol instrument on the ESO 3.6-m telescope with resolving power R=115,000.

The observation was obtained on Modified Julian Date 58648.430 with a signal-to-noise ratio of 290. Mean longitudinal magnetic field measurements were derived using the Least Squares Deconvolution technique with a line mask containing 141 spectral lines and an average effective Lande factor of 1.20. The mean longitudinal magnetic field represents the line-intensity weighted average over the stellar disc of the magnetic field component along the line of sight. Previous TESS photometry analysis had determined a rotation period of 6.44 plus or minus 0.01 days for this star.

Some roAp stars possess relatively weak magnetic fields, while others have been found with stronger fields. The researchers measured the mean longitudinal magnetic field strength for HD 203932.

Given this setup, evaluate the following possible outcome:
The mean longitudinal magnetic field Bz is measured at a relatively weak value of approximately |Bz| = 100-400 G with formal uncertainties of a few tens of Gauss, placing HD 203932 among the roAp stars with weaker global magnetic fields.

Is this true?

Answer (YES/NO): NO